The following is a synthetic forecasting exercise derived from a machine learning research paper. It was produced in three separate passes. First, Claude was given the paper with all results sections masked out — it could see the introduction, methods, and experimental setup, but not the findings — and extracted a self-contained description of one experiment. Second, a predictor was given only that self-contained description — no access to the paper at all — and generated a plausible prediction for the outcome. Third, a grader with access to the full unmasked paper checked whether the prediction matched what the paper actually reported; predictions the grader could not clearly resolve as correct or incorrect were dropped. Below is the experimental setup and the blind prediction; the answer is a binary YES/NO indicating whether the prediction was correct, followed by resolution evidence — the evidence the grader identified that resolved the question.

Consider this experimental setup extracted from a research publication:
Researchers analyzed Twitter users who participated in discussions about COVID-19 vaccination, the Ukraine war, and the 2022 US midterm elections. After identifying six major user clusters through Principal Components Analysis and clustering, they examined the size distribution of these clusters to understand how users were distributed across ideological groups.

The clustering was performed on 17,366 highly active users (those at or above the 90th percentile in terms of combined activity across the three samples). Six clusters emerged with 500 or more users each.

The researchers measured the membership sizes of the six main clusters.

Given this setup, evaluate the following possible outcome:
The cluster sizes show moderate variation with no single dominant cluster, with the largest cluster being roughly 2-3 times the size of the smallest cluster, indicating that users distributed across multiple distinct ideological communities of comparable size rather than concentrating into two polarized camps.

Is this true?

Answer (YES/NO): NO